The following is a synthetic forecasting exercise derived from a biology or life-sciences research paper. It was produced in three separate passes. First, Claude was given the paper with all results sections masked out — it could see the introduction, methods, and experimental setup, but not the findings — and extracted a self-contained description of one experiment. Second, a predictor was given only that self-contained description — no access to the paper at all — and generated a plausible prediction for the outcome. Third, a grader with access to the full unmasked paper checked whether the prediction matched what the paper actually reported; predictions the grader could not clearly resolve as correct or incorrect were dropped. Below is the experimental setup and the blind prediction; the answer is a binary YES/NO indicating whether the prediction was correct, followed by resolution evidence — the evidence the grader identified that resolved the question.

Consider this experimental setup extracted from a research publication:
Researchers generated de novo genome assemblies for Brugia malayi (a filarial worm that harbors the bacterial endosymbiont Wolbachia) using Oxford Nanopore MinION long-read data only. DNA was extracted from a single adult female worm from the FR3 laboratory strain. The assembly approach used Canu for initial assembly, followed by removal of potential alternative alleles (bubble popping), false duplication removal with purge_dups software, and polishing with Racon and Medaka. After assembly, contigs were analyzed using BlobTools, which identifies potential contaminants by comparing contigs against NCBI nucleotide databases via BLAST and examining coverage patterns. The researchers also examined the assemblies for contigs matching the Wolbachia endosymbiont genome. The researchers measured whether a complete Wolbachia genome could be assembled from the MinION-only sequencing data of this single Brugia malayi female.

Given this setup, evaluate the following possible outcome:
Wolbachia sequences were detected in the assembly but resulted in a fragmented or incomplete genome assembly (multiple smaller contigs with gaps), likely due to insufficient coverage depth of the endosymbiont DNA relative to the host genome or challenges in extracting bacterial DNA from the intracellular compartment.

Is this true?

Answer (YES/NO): NO